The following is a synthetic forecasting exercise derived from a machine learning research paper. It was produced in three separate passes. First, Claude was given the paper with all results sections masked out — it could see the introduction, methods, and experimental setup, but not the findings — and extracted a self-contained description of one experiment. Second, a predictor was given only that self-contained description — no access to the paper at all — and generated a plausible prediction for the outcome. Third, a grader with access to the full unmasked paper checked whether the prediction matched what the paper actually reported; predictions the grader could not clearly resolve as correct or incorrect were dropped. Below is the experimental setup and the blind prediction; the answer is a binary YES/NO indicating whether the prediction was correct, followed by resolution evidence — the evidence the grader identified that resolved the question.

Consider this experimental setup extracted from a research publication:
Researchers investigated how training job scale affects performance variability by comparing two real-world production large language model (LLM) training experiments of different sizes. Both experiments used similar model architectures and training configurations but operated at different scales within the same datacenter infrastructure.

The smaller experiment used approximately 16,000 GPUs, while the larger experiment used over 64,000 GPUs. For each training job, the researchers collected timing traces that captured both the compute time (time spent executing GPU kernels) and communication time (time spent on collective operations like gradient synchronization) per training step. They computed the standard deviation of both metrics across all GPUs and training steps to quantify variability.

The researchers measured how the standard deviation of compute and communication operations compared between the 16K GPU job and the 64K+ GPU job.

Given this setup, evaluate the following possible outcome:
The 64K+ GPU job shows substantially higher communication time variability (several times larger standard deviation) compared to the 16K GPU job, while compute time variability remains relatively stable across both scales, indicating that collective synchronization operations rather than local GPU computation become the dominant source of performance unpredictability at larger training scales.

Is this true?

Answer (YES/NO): NO